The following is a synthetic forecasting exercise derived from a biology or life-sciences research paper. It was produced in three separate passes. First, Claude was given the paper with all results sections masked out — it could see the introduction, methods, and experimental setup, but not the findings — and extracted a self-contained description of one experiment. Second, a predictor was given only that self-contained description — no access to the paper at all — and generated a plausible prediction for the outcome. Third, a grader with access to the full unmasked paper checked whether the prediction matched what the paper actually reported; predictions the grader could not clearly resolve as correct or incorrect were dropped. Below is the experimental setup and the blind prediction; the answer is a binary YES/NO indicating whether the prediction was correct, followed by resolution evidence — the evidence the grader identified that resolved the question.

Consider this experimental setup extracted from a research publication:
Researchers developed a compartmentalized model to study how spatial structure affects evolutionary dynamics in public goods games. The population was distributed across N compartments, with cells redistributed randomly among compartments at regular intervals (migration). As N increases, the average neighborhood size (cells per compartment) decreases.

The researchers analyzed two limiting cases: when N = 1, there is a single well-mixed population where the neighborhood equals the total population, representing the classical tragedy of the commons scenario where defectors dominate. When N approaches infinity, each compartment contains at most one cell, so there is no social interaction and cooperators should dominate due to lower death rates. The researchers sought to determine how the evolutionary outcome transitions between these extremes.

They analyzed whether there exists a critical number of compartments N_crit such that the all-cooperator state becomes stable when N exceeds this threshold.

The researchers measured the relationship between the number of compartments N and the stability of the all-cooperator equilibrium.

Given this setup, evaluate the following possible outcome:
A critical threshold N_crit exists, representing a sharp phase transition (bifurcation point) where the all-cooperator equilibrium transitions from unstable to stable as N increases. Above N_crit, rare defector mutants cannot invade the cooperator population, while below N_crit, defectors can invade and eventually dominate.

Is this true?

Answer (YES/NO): NO